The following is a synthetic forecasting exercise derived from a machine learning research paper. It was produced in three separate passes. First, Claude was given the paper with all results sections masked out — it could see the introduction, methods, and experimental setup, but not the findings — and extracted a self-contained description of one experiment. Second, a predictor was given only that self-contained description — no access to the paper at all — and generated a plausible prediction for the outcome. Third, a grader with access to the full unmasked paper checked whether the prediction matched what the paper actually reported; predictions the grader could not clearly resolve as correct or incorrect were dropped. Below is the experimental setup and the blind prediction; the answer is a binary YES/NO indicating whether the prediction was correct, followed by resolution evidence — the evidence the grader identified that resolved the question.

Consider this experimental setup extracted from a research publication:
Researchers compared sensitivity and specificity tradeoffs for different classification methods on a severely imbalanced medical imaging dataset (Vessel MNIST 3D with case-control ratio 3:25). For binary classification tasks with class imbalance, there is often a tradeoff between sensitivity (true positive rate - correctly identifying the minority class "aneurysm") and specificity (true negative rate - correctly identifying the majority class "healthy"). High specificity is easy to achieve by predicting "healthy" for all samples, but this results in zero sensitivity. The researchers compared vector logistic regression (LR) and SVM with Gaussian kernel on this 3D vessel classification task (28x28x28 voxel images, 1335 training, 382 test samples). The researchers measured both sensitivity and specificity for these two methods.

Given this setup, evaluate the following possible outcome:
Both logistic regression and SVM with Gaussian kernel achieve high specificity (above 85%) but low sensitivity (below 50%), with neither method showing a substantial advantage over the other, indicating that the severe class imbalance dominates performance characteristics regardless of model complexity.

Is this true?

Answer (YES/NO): NO